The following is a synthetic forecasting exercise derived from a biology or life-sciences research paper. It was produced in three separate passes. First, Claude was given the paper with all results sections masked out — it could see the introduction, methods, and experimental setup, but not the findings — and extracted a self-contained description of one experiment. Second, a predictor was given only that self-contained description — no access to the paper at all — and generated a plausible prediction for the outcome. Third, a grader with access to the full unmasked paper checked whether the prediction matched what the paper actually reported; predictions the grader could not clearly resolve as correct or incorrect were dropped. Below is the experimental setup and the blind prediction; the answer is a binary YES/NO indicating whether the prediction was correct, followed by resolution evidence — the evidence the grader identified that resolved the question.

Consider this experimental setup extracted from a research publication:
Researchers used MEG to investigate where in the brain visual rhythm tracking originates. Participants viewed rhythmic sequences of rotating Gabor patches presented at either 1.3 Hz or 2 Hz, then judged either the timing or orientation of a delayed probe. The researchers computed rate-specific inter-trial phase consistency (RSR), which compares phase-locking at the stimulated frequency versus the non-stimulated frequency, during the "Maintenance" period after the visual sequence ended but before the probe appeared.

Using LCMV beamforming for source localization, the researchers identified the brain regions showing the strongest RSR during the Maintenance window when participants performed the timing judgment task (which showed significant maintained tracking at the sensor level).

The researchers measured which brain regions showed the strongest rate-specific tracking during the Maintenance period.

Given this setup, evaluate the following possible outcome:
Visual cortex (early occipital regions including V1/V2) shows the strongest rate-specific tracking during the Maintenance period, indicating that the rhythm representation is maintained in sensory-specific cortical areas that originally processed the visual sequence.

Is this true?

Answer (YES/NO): NO